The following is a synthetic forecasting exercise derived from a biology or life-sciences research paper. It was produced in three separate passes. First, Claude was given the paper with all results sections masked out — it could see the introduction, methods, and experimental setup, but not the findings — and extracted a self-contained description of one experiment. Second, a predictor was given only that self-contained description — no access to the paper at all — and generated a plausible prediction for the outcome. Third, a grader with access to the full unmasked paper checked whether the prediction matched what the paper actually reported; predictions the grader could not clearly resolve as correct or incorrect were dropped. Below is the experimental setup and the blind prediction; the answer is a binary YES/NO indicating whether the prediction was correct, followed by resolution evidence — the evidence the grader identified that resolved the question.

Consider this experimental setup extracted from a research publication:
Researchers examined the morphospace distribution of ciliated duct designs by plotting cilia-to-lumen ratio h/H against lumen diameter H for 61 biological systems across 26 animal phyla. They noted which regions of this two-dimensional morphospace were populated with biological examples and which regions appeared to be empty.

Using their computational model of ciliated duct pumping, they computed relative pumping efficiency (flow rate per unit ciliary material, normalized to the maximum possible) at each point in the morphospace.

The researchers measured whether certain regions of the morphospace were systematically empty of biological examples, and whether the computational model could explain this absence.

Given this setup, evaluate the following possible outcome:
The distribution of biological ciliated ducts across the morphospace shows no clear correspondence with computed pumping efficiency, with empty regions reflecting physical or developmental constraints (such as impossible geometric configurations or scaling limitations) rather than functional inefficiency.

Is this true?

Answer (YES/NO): NO